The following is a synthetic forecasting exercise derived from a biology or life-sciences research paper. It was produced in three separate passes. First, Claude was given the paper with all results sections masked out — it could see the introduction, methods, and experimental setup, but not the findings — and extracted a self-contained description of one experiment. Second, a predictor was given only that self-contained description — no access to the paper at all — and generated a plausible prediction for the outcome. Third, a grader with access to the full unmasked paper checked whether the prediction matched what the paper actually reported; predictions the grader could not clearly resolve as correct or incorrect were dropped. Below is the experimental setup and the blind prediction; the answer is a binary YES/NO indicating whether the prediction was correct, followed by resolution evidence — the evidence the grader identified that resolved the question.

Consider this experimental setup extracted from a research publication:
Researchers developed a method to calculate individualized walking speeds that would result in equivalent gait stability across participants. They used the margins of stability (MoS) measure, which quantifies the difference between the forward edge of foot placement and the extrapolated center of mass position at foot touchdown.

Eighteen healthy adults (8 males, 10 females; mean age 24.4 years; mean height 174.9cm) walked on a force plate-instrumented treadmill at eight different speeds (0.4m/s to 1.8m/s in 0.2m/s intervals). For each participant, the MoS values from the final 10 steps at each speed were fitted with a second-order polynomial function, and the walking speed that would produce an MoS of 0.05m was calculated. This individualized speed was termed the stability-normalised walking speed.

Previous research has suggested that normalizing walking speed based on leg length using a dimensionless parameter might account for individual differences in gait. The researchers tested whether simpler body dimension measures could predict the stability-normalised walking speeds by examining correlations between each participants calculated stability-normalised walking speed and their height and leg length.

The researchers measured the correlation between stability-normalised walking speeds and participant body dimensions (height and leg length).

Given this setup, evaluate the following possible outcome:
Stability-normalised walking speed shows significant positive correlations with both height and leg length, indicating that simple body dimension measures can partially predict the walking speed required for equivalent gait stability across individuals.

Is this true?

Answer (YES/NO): NO